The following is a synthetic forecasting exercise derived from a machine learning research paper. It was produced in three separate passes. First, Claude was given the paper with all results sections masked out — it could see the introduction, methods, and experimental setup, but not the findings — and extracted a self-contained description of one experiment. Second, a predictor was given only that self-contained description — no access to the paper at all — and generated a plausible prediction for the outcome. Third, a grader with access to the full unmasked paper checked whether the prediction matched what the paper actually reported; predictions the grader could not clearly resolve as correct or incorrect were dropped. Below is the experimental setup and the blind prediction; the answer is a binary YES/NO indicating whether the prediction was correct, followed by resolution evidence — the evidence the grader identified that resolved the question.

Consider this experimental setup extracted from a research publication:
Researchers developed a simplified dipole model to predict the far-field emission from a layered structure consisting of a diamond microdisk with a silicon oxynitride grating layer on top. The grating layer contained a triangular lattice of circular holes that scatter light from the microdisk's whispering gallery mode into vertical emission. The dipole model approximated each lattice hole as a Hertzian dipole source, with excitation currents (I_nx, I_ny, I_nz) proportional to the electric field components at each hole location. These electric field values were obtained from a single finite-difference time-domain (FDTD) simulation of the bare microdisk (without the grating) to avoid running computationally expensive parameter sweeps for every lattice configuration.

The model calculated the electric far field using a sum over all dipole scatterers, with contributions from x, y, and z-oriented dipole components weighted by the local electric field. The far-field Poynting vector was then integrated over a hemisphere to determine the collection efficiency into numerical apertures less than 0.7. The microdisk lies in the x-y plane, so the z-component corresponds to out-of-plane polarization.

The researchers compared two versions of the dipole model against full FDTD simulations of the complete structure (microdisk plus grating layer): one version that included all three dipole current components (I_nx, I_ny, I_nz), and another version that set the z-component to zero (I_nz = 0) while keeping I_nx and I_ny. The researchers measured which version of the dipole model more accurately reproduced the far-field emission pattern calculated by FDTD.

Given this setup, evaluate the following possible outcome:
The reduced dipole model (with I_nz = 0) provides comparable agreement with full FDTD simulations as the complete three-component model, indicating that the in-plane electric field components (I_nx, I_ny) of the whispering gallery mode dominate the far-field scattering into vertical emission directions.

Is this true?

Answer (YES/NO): NO